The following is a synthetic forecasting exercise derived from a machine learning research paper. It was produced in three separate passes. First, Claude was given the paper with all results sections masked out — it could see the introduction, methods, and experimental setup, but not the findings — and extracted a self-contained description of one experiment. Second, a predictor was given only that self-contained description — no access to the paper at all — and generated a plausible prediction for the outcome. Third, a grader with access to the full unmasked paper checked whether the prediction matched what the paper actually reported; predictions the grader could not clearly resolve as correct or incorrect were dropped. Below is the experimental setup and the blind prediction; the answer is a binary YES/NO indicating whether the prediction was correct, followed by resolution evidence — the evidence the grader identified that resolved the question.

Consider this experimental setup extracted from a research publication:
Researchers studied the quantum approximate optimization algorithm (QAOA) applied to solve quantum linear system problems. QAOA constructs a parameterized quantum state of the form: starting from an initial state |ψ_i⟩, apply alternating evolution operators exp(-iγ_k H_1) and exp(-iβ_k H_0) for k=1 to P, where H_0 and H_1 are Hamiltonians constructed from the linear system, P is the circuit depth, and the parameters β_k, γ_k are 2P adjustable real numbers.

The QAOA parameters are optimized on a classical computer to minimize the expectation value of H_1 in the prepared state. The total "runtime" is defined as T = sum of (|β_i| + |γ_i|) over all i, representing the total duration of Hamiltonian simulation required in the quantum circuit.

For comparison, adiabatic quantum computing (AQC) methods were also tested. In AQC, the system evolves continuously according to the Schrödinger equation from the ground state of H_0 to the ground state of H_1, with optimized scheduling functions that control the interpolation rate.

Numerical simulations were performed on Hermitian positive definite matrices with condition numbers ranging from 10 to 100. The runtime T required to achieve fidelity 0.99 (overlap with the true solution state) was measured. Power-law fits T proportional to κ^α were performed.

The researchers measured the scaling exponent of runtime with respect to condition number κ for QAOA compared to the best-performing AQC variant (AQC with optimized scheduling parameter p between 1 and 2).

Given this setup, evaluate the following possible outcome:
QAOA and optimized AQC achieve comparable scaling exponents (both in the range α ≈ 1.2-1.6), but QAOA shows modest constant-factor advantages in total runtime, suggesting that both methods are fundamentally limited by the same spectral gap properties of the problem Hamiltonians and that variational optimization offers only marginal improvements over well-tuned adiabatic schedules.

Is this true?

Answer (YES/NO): NO